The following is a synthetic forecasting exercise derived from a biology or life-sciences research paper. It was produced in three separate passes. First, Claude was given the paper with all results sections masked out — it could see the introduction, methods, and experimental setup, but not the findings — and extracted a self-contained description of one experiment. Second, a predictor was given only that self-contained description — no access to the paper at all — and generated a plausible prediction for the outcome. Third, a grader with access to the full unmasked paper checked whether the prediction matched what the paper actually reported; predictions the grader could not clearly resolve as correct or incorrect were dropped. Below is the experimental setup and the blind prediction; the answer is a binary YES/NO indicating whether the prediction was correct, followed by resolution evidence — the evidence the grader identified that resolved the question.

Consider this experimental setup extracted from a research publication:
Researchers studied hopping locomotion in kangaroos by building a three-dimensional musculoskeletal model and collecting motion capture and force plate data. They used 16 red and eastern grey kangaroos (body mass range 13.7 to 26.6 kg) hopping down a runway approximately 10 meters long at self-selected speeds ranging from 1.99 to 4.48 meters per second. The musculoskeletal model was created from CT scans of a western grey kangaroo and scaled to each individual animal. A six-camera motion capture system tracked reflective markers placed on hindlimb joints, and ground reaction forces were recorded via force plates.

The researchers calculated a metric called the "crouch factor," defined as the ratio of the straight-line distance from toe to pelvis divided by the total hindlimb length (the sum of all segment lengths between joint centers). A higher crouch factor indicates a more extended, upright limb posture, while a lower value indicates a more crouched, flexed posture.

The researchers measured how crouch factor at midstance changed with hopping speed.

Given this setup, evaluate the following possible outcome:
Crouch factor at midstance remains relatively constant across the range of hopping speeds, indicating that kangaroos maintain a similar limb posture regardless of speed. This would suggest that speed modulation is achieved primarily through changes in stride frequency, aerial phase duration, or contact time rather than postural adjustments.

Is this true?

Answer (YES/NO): NO